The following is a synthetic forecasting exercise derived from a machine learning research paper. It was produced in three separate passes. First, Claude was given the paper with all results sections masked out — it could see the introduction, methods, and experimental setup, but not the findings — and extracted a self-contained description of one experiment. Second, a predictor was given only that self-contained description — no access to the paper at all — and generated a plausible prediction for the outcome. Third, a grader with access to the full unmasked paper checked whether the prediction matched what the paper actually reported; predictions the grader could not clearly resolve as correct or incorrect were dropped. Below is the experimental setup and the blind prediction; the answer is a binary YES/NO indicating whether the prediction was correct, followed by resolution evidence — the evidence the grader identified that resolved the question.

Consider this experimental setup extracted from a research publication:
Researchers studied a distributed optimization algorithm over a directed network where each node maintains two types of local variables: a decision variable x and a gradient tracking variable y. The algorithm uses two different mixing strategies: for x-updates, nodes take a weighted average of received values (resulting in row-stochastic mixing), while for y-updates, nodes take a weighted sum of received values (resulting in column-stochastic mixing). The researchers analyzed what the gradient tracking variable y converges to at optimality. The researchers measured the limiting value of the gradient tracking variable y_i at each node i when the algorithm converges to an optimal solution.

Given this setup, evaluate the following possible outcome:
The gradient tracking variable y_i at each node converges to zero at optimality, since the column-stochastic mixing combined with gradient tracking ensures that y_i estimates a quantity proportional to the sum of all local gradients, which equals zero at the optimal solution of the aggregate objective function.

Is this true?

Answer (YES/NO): YES